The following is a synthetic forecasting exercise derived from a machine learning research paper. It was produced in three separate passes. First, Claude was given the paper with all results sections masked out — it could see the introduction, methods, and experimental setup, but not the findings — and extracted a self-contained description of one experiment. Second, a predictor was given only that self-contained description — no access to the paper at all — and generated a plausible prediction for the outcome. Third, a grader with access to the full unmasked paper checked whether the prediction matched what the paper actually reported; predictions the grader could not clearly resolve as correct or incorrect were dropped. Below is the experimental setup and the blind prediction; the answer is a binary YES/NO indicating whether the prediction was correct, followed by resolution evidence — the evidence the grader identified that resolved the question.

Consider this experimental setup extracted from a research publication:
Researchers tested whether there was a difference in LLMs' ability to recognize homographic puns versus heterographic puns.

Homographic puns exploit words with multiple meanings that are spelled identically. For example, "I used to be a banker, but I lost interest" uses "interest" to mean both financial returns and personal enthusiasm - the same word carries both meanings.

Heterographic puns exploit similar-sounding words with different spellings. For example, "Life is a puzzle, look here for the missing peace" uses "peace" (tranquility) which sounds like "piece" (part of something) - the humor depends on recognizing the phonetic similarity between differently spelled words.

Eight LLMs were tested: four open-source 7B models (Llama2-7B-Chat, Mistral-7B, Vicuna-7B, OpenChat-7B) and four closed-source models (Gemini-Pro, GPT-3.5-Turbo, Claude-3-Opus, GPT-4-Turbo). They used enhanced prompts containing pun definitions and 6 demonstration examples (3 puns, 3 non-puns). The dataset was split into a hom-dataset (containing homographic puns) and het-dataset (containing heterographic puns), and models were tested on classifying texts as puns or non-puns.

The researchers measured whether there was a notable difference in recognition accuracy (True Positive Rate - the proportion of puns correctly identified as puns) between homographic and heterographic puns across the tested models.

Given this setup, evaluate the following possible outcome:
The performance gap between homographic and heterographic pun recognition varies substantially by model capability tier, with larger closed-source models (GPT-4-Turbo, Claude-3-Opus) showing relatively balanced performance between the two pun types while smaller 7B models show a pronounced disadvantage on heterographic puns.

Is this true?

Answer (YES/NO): NO